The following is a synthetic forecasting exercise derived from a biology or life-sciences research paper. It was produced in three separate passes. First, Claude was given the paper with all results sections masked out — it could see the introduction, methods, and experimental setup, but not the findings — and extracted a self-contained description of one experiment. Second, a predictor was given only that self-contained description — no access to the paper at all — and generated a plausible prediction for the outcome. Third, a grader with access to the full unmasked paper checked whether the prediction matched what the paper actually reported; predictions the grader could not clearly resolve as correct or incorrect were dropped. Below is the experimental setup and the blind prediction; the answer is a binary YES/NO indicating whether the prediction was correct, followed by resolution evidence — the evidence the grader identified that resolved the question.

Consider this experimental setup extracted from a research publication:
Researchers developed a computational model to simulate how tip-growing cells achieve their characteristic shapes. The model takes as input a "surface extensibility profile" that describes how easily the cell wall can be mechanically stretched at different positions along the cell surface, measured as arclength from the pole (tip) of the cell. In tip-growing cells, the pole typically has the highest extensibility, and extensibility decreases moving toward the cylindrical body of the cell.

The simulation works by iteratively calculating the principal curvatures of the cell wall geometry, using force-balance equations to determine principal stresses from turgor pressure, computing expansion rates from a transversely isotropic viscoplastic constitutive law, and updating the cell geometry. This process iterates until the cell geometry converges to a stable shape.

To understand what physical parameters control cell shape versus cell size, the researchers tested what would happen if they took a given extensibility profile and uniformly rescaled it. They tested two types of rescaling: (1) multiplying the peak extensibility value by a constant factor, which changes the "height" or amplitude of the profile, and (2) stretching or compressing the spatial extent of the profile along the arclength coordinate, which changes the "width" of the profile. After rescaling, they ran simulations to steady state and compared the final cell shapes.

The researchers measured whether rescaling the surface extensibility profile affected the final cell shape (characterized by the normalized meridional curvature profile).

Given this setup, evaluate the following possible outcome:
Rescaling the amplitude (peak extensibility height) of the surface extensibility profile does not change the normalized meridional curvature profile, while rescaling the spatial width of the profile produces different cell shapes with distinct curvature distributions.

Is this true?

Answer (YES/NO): NO